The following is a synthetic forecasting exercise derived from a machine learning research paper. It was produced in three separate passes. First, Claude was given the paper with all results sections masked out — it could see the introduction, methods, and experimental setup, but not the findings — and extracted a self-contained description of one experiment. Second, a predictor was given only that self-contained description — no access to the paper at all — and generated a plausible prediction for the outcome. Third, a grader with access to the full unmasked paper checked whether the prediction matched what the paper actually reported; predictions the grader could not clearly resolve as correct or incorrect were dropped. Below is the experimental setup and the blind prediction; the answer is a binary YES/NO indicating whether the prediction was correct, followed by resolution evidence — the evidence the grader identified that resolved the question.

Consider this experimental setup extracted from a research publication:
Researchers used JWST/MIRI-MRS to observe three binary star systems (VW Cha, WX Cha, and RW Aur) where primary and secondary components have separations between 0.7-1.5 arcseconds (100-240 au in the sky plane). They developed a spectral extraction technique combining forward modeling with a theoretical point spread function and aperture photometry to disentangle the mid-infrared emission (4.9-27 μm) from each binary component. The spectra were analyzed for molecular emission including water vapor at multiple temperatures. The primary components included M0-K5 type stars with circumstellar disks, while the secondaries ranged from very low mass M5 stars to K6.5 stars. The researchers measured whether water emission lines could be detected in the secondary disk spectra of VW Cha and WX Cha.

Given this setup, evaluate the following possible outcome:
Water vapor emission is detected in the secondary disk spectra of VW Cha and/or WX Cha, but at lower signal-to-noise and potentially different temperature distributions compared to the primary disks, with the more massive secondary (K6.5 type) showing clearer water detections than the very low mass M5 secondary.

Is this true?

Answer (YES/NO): NO